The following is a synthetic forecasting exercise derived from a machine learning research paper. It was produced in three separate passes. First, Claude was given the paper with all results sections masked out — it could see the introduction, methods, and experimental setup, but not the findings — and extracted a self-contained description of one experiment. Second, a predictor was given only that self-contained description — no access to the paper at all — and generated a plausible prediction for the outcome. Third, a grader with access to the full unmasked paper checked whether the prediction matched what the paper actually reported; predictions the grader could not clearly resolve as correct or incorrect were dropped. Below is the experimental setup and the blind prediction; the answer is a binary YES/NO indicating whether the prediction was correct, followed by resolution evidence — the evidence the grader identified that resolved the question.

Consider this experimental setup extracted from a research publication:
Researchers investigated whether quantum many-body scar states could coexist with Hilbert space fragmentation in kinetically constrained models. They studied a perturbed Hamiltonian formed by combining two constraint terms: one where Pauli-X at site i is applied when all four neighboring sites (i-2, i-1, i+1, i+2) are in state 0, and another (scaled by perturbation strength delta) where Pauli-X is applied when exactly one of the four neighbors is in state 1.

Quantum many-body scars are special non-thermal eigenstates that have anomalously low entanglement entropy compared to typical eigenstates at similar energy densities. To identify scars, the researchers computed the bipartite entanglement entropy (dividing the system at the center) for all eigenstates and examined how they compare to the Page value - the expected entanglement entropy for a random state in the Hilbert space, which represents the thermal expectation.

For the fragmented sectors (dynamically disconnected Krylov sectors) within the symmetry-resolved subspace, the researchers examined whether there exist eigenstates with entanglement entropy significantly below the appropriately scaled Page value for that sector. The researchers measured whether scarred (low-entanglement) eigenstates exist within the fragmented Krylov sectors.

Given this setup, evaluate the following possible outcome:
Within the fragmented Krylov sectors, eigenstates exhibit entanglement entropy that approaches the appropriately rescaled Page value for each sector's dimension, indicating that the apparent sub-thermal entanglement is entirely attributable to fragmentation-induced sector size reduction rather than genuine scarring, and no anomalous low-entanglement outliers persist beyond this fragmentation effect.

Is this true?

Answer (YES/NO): NO